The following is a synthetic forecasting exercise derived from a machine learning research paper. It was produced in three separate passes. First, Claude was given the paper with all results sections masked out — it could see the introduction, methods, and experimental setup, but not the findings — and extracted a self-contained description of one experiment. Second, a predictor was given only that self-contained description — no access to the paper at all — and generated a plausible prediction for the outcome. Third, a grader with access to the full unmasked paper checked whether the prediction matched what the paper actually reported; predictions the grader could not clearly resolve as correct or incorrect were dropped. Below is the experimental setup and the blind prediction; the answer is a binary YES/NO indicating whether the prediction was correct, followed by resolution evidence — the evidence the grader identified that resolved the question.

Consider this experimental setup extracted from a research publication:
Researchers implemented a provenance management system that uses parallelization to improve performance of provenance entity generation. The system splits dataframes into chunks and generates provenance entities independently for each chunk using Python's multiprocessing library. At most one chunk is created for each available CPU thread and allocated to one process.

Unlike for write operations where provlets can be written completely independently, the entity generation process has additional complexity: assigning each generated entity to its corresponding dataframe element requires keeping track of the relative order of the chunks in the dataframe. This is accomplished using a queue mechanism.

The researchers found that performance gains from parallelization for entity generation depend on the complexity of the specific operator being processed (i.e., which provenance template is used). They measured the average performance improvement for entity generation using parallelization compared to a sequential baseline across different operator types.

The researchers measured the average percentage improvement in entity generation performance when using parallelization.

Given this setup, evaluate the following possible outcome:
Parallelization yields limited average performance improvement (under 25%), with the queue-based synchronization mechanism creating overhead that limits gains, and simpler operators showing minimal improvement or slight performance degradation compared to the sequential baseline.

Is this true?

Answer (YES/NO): NO